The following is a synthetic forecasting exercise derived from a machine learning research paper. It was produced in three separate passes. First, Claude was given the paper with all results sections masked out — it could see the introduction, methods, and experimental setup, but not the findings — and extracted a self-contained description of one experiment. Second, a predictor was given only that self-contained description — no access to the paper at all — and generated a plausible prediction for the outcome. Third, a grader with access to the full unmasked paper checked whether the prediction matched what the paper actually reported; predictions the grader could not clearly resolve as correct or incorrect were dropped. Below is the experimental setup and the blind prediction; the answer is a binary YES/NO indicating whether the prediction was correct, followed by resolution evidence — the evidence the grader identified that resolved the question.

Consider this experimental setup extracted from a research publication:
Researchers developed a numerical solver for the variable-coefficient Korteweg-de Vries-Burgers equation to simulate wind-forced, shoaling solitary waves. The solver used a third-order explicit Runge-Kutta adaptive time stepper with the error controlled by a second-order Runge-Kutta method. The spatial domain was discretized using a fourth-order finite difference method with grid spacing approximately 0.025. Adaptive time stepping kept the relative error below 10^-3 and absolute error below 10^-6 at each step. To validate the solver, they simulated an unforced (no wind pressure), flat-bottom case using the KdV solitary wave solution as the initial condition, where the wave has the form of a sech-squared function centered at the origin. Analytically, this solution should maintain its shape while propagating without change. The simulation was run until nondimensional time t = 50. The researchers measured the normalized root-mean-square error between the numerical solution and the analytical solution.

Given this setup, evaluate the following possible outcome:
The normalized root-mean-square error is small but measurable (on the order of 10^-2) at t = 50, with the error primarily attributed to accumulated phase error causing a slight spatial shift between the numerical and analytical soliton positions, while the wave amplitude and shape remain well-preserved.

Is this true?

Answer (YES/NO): NO